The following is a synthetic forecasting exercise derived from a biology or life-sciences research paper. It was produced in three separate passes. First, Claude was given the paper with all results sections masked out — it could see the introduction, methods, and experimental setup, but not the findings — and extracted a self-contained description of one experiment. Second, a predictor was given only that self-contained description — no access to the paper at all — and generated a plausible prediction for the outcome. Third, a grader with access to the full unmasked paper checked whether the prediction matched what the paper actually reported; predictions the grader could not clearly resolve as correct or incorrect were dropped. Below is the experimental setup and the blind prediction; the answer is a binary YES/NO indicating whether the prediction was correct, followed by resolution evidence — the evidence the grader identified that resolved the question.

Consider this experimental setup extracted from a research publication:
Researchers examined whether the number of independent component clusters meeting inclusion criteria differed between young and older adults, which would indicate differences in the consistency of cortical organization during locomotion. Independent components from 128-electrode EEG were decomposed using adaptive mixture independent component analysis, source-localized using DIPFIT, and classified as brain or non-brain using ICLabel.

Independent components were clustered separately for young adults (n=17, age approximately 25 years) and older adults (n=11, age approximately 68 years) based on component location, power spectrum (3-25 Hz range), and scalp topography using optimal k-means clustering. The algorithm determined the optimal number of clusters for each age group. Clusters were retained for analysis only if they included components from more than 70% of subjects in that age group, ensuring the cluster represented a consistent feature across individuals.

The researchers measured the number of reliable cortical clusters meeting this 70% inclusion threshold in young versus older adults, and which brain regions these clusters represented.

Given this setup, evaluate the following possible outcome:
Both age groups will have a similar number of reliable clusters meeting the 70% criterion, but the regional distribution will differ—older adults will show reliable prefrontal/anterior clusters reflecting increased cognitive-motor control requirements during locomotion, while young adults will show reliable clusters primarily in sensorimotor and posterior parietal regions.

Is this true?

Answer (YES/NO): NO